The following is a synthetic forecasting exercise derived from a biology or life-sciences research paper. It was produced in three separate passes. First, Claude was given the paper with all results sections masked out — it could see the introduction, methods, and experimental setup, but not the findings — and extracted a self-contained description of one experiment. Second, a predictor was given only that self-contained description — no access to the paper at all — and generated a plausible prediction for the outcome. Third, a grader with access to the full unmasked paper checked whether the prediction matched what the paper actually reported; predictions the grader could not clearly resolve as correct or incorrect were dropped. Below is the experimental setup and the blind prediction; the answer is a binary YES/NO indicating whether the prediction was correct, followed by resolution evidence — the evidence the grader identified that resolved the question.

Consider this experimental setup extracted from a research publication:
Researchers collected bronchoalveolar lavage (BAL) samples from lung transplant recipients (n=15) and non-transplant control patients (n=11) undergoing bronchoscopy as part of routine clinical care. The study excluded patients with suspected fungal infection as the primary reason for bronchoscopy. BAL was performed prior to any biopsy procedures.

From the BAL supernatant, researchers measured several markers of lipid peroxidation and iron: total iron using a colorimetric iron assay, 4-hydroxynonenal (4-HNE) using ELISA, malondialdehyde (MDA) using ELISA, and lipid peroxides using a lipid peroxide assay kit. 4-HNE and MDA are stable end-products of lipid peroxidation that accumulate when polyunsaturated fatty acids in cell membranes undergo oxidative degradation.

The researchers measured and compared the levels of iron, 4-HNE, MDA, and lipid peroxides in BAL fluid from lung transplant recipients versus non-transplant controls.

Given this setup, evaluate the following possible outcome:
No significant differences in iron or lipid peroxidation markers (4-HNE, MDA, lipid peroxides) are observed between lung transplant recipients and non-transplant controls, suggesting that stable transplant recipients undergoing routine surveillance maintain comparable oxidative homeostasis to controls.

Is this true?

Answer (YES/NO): NO